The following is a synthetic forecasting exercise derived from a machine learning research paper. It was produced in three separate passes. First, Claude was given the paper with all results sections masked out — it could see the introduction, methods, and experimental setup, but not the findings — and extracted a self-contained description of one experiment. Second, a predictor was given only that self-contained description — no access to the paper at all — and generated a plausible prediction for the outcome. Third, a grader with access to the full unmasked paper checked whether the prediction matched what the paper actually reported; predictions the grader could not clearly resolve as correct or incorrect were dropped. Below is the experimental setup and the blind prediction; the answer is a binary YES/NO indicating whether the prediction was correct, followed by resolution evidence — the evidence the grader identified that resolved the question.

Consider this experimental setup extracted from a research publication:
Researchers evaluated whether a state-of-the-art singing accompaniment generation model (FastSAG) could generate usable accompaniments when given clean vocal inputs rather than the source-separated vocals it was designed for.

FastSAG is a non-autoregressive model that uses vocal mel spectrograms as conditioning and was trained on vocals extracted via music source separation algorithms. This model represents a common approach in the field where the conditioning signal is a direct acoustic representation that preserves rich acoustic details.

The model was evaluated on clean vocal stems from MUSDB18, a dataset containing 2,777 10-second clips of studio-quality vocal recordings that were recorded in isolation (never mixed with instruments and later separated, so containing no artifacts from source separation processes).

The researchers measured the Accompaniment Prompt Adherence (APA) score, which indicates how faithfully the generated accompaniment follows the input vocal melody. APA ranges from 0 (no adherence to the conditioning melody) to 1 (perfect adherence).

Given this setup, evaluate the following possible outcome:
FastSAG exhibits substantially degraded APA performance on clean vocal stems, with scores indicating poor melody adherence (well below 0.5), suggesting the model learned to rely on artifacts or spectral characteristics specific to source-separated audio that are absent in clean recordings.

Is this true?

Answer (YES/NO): YES